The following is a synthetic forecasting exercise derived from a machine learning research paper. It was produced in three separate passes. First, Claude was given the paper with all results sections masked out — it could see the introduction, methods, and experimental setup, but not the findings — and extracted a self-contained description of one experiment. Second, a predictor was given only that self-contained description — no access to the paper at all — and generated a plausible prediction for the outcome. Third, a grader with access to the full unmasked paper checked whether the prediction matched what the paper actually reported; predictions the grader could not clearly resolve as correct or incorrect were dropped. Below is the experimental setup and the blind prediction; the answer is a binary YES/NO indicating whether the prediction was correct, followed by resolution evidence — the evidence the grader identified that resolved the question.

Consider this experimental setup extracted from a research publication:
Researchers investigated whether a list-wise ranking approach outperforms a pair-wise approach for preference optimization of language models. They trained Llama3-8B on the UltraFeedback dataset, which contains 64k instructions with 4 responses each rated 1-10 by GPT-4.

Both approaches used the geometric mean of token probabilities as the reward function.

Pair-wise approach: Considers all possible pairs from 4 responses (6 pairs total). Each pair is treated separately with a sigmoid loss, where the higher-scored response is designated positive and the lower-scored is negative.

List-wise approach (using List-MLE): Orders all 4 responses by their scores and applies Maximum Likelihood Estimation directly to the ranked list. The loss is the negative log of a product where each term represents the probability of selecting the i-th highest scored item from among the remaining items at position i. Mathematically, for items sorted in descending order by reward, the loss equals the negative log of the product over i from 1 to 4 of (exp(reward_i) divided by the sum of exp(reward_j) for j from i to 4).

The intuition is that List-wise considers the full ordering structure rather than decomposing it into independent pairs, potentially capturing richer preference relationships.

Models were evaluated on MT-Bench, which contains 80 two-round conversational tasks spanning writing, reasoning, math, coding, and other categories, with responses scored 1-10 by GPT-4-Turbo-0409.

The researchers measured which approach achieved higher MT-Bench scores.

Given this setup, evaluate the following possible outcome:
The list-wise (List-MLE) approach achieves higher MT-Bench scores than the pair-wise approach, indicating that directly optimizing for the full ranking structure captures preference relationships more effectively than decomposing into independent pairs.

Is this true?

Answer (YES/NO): YES